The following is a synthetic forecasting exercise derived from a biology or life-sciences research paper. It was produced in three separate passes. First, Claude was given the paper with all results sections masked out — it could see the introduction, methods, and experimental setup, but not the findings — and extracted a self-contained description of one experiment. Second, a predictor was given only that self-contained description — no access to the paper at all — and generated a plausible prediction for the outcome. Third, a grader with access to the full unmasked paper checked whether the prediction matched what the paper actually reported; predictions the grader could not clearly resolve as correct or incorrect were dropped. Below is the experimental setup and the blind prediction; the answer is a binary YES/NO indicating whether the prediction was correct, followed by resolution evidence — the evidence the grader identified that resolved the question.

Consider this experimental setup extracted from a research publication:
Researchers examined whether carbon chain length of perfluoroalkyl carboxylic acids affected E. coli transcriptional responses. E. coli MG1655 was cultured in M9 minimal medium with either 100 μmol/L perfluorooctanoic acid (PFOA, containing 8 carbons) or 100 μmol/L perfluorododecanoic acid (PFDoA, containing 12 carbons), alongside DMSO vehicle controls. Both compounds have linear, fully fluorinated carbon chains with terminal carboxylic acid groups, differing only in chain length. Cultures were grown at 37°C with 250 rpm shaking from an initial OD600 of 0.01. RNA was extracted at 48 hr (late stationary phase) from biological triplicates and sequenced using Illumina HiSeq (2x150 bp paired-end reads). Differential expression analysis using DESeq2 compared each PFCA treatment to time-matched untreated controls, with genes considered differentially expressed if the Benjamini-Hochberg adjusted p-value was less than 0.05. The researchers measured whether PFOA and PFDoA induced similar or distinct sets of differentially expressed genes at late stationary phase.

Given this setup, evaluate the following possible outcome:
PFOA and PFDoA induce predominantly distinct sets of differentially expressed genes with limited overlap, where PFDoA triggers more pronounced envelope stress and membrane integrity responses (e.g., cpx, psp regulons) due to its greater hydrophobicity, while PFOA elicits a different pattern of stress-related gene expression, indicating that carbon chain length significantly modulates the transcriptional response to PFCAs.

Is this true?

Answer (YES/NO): NO